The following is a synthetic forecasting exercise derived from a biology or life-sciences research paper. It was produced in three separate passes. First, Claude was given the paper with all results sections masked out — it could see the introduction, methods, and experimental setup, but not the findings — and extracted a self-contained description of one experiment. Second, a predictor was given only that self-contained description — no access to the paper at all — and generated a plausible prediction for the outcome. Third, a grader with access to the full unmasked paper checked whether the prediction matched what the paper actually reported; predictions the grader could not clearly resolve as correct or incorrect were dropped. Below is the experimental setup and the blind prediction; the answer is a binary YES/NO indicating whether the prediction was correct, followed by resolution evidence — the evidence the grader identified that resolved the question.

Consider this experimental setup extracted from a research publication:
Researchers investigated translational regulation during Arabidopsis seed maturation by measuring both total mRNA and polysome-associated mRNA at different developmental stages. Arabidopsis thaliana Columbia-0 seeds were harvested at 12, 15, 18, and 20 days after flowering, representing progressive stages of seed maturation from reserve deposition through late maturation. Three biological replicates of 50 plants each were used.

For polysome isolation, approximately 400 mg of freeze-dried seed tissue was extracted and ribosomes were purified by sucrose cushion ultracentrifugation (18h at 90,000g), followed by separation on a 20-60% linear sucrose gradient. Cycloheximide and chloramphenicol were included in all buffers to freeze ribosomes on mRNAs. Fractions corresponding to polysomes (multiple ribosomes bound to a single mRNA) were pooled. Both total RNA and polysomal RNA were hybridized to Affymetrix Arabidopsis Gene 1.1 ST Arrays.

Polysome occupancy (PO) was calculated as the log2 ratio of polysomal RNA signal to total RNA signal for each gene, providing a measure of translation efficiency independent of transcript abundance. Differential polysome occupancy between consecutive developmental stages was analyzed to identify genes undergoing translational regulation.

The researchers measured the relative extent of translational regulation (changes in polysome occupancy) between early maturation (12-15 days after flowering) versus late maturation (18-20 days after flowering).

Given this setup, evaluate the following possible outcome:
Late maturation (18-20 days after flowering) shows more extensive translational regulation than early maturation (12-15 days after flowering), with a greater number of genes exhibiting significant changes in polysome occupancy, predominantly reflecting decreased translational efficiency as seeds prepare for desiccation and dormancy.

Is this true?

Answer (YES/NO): NO